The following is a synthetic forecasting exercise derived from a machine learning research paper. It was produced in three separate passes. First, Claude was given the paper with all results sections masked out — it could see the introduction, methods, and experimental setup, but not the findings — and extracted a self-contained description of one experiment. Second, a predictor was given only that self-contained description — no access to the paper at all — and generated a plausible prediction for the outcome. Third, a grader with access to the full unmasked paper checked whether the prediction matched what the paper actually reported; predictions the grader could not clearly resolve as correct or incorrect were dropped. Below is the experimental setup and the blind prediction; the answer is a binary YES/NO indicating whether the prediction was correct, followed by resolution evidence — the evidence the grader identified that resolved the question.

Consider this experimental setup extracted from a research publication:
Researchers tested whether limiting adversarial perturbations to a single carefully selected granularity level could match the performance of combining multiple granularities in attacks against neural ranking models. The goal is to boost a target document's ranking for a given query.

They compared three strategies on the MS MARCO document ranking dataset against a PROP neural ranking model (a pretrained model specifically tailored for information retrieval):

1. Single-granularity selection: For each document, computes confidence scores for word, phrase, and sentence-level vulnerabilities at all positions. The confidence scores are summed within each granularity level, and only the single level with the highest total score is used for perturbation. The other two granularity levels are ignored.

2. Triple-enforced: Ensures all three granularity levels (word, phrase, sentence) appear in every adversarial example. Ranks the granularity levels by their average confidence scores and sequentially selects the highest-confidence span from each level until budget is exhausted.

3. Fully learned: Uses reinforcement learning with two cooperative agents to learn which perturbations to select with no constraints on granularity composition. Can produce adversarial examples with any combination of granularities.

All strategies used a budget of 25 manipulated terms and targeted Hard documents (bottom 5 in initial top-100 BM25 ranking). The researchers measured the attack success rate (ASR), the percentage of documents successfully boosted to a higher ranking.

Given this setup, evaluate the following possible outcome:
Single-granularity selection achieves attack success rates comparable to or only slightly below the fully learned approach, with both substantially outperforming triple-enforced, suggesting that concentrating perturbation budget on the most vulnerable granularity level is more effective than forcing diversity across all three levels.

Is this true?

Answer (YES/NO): NO